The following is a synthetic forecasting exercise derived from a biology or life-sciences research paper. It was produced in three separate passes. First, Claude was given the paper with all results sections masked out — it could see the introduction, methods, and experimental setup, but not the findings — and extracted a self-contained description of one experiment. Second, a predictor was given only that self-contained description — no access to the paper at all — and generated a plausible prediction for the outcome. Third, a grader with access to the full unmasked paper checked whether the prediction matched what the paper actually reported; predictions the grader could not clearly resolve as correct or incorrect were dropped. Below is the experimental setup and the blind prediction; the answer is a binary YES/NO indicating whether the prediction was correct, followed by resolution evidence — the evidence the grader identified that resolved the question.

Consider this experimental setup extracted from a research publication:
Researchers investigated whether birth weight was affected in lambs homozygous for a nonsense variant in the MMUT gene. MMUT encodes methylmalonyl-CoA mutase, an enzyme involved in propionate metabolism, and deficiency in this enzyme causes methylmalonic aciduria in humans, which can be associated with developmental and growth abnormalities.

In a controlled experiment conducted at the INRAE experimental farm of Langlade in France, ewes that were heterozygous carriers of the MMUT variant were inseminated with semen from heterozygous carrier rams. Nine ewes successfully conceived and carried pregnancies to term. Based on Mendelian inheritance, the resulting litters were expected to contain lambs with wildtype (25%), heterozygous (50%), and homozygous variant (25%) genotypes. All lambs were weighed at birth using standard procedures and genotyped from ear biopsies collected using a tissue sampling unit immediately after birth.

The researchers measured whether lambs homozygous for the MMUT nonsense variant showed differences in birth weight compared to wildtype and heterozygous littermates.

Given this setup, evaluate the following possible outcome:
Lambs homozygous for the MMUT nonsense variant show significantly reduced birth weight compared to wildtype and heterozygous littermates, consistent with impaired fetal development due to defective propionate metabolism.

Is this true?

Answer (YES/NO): YES